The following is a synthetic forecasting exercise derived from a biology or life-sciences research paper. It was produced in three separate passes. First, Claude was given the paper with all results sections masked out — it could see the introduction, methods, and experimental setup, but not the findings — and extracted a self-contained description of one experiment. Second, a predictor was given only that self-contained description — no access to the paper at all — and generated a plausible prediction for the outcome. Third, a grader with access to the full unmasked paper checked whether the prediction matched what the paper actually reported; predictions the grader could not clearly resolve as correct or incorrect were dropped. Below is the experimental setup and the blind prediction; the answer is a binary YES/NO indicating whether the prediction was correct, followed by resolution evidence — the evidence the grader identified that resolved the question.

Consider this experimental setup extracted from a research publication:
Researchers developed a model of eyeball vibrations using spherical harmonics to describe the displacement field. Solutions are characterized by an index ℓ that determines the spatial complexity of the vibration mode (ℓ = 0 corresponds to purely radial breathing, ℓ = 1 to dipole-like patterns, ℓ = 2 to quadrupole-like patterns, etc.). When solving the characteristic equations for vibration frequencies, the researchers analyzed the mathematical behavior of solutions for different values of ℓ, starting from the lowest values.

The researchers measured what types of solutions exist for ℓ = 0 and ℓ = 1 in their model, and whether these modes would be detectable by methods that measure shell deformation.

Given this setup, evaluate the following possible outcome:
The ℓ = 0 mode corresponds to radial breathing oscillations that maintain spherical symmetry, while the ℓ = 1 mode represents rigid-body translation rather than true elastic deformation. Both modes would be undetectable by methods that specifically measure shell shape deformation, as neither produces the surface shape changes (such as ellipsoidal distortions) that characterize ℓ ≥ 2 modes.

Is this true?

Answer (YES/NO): NO